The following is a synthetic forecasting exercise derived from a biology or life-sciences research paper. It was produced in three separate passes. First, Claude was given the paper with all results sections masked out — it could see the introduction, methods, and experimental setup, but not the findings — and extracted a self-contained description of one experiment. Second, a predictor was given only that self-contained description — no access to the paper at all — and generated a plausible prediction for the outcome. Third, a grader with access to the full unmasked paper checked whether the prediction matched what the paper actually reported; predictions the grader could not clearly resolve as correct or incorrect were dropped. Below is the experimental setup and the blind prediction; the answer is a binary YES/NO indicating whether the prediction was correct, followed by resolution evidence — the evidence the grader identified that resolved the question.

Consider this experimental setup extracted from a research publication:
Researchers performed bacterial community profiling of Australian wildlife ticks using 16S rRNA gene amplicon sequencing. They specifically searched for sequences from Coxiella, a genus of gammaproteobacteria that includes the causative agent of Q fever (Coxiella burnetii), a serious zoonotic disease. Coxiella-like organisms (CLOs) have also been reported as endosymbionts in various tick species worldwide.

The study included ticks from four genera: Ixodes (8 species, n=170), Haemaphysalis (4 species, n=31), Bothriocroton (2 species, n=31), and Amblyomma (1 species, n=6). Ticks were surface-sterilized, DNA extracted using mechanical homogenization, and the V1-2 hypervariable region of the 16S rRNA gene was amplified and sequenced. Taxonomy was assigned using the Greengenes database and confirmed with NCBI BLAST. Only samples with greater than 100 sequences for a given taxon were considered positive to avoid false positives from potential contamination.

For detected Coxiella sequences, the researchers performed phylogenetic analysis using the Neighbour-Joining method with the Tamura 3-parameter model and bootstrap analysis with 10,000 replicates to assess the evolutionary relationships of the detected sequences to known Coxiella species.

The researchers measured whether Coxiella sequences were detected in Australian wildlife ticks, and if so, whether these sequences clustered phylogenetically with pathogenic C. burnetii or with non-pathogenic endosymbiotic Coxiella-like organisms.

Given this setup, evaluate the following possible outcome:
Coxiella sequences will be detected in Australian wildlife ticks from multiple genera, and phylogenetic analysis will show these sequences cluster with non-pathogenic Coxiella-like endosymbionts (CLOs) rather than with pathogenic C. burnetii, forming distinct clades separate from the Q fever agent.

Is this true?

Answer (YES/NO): YES